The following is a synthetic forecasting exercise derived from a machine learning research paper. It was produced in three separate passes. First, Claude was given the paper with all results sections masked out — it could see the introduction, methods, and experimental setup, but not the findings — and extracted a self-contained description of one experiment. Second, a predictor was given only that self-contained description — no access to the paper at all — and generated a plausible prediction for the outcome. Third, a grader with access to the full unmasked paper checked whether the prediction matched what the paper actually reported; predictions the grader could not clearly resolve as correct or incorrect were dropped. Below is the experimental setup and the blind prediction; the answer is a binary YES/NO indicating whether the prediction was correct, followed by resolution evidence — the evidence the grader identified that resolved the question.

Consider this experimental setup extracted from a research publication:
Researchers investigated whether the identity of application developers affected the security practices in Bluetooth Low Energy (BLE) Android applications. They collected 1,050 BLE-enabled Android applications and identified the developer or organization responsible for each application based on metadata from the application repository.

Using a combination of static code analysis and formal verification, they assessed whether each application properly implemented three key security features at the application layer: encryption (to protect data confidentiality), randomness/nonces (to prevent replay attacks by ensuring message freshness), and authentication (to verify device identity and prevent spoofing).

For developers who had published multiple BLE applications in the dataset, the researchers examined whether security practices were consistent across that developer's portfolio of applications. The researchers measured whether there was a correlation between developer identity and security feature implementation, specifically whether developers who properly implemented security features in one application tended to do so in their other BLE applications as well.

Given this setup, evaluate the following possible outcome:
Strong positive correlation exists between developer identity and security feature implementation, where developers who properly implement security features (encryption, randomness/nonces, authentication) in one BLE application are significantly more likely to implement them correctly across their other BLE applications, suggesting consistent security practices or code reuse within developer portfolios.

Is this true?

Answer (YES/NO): NO